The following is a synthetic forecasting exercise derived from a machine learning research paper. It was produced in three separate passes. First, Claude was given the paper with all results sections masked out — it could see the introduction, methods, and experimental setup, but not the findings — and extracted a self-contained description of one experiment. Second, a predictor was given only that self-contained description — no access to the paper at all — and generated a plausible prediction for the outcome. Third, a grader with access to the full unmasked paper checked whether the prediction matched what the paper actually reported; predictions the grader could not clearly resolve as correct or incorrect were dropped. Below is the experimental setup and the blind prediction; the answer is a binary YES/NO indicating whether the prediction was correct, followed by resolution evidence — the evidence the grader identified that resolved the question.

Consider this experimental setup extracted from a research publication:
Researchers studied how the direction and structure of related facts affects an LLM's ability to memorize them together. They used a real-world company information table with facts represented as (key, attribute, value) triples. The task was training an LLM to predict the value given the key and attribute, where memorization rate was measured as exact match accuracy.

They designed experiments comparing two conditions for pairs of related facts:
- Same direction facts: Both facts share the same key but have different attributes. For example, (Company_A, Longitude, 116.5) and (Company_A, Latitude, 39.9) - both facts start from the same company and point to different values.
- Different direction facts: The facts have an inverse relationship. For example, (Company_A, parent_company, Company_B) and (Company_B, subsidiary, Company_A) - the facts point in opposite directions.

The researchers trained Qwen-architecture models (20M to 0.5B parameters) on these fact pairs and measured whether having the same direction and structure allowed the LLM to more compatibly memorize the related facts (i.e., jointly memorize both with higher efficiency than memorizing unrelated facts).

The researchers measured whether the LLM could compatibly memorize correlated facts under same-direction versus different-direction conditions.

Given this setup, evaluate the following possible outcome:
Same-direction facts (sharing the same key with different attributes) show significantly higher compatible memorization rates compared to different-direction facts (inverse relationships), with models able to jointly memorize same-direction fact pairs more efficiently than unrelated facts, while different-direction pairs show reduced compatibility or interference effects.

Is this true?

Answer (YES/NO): YES